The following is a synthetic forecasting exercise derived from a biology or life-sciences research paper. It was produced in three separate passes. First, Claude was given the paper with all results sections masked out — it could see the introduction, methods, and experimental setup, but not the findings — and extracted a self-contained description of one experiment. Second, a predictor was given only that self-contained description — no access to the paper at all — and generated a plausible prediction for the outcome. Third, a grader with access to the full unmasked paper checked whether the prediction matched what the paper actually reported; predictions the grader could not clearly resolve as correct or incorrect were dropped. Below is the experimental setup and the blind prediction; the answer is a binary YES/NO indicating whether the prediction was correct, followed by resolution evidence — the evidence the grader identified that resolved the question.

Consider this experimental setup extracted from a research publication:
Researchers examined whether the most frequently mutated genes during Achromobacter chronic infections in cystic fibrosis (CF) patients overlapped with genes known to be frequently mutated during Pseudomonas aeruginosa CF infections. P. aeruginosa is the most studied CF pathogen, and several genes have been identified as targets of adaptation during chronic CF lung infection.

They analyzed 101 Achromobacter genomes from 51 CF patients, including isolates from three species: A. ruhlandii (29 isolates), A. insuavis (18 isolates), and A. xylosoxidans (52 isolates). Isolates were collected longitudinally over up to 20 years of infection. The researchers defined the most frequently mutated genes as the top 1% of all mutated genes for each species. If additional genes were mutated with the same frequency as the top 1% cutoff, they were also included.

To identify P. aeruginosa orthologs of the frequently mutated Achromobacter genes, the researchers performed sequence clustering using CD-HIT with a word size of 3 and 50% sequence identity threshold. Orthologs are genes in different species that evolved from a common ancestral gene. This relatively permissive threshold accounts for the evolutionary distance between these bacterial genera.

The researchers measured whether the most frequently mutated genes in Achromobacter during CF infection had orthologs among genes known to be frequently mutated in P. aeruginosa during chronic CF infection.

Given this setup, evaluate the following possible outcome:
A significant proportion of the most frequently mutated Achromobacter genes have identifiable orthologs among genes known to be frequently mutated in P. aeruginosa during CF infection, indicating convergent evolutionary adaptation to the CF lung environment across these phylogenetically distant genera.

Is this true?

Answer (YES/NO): NO